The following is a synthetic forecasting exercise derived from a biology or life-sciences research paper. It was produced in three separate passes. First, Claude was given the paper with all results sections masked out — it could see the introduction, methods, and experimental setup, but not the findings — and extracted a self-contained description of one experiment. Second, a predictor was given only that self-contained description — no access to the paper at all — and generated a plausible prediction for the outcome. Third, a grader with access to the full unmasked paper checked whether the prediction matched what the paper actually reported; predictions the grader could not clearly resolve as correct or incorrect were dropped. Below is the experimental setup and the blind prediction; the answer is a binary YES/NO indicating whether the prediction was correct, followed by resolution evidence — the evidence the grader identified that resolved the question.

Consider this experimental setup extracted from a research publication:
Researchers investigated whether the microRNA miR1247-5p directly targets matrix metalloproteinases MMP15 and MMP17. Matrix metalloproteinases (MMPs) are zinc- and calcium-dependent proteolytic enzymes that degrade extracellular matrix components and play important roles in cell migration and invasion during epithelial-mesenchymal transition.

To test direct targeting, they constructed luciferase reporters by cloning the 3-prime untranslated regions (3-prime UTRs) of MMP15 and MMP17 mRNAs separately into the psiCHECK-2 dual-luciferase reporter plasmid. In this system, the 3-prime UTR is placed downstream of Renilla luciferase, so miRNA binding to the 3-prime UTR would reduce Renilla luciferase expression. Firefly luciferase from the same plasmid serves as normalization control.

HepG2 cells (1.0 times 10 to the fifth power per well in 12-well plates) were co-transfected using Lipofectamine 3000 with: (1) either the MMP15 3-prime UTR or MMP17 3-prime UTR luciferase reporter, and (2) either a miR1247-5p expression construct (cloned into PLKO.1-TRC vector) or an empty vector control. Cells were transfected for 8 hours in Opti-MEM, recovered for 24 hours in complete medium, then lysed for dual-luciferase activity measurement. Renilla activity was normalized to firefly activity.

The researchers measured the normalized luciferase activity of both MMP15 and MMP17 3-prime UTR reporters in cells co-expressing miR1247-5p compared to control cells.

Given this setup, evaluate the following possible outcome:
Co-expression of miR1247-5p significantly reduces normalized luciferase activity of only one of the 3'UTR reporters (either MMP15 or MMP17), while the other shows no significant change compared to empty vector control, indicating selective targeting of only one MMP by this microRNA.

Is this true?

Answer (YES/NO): NO